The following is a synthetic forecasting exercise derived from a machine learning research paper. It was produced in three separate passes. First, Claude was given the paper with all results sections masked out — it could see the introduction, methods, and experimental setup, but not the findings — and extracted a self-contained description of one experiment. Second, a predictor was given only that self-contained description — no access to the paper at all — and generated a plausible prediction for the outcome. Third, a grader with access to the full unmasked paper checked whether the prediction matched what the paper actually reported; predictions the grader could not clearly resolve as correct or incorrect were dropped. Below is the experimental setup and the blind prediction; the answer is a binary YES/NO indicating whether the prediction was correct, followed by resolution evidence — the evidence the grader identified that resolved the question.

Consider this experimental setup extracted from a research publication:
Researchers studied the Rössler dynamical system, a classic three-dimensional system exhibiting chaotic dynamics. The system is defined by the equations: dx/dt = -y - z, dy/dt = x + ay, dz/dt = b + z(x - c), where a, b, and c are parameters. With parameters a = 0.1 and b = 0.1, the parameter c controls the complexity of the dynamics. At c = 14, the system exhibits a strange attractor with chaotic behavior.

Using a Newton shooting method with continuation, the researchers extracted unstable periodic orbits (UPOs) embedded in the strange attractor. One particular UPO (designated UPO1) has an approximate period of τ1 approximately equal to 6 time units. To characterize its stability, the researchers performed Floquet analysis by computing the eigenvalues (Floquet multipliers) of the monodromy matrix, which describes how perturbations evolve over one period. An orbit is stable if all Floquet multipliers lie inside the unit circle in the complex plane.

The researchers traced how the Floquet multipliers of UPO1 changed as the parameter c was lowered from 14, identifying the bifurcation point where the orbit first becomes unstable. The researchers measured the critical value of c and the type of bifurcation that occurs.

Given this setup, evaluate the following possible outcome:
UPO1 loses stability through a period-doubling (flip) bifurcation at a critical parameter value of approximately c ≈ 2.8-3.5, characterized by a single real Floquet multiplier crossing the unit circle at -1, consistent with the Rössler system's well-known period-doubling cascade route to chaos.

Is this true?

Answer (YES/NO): NO